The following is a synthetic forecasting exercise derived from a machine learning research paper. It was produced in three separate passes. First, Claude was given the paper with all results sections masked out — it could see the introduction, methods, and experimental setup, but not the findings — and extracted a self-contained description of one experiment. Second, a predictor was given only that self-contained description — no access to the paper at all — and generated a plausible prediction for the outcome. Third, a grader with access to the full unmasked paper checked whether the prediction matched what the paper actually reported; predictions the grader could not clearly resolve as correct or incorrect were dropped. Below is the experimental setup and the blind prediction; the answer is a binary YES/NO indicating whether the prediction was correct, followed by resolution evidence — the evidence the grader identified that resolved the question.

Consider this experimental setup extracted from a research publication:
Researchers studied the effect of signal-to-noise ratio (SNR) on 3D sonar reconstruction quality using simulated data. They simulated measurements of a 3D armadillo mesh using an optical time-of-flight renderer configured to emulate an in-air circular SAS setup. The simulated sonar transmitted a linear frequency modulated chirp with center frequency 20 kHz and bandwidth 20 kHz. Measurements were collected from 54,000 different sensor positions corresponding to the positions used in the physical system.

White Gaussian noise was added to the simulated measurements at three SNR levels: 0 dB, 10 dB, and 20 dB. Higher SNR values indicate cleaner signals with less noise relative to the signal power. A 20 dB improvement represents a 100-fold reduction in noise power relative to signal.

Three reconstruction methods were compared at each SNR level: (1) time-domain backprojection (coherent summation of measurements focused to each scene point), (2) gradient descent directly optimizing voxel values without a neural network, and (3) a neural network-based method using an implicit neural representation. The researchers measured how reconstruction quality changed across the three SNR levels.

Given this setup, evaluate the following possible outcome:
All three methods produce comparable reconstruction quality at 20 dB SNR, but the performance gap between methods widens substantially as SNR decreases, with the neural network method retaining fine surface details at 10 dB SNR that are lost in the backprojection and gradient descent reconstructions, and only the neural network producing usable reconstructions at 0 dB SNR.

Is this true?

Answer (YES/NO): NO